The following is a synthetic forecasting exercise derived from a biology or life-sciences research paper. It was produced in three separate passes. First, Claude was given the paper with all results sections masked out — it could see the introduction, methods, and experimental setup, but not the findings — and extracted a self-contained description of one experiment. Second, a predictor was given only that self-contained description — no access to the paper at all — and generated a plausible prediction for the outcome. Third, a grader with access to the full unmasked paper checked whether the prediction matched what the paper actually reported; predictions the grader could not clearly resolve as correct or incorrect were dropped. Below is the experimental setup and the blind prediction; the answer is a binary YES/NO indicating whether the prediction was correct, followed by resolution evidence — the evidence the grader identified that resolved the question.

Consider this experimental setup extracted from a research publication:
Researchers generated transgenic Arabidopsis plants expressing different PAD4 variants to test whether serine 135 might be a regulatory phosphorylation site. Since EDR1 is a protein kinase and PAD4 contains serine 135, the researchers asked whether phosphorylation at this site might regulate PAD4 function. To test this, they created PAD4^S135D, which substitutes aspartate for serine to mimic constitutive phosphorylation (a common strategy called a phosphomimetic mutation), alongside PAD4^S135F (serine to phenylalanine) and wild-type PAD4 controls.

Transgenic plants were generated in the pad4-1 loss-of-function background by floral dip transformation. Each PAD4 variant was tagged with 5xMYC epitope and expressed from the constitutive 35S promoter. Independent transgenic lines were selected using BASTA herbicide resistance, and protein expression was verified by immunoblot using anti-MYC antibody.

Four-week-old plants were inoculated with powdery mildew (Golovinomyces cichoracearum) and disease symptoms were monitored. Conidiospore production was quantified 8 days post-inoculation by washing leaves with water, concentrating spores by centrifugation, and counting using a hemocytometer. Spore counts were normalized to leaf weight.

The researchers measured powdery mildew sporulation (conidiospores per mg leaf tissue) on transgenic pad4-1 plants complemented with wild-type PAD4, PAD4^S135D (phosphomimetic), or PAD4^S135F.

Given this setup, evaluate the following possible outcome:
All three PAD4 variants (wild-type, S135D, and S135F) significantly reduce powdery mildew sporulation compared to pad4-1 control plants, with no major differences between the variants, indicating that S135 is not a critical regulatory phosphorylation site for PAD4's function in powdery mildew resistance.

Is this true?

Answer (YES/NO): YES